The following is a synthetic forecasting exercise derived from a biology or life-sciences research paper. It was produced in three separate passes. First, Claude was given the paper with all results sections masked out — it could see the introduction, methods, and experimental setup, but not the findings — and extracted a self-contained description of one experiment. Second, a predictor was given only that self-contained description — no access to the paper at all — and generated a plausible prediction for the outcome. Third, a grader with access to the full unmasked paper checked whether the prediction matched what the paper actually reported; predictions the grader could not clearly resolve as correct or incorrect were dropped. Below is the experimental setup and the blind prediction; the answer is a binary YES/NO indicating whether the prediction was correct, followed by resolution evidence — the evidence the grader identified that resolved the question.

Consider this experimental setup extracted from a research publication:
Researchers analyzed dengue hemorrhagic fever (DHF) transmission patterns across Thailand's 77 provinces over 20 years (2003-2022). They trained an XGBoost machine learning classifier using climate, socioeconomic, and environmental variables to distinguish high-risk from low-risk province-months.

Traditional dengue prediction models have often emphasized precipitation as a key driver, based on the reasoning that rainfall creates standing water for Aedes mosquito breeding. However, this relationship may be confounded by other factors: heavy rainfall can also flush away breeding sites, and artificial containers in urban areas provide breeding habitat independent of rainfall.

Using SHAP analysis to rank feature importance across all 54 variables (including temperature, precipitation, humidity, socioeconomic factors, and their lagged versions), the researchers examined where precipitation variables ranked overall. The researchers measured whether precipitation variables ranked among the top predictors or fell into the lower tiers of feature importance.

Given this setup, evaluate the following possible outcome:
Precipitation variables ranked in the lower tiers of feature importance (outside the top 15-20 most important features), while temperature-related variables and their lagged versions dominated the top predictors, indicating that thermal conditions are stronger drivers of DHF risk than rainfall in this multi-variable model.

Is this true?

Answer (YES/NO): NO